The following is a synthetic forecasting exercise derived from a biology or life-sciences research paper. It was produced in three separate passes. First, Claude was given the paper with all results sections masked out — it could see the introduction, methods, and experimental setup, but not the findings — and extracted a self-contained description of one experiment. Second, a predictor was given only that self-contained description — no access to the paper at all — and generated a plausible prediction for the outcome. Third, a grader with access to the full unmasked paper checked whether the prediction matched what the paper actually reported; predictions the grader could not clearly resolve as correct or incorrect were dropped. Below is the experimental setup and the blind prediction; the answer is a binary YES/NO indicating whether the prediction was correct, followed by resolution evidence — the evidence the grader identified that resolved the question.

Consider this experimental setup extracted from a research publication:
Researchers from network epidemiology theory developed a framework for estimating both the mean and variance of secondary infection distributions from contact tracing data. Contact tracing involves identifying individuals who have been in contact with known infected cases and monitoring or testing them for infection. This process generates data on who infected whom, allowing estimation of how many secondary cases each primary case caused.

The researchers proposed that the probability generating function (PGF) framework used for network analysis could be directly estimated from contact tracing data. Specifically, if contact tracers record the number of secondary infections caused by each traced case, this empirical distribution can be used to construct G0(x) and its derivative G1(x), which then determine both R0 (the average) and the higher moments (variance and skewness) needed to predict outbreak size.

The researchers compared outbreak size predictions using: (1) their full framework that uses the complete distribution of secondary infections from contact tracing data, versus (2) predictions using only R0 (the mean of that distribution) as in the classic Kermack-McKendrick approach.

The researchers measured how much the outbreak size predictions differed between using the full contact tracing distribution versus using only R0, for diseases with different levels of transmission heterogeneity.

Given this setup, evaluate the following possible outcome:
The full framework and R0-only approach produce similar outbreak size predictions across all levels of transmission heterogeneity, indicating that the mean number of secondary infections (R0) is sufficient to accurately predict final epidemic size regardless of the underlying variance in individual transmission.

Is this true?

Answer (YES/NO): NO